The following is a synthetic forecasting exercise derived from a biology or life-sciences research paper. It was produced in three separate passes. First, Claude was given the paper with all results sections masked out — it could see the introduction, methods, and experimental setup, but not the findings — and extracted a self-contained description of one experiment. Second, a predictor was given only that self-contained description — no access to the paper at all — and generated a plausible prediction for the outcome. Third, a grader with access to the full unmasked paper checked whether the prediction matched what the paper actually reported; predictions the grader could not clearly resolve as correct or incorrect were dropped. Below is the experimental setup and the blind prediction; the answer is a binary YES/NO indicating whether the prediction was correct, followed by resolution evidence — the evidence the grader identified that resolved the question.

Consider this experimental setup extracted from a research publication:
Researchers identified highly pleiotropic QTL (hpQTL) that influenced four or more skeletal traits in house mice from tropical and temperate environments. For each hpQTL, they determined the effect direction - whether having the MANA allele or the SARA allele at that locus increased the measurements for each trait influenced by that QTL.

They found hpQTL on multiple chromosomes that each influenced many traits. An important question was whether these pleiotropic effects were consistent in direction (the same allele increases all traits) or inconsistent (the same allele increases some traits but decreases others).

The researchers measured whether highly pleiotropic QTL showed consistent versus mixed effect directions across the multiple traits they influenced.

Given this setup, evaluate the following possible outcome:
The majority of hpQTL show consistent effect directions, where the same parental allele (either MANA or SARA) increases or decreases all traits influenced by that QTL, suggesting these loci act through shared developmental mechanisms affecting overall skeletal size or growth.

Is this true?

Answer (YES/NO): YES